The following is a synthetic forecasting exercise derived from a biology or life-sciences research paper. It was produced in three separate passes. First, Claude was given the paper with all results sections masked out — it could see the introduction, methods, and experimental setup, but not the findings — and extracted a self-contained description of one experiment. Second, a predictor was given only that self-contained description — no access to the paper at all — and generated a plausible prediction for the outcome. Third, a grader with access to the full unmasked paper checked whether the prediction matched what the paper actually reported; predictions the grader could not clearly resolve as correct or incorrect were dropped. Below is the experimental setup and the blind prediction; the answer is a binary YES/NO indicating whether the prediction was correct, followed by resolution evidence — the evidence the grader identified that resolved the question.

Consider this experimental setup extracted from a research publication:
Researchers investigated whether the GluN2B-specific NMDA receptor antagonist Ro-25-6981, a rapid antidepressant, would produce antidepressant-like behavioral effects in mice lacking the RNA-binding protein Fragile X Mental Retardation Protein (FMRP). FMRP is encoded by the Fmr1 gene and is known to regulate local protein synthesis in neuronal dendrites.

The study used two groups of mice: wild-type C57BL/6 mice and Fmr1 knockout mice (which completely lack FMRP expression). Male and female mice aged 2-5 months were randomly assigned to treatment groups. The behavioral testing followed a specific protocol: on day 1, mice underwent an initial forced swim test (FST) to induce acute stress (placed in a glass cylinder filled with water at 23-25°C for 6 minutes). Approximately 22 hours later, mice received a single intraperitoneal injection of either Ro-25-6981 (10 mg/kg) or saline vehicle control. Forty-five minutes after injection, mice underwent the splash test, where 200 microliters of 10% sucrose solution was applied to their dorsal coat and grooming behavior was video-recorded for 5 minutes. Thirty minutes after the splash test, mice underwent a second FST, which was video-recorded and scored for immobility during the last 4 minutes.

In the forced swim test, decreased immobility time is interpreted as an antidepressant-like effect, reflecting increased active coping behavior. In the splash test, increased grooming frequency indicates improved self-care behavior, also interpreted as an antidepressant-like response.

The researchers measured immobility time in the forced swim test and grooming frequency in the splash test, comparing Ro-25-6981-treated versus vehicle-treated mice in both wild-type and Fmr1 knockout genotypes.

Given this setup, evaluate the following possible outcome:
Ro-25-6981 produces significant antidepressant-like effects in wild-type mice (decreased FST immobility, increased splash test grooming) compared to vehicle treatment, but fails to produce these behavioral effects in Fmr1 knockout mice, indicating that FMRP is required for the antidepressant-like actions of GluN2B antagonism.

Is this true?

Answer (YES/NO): YES